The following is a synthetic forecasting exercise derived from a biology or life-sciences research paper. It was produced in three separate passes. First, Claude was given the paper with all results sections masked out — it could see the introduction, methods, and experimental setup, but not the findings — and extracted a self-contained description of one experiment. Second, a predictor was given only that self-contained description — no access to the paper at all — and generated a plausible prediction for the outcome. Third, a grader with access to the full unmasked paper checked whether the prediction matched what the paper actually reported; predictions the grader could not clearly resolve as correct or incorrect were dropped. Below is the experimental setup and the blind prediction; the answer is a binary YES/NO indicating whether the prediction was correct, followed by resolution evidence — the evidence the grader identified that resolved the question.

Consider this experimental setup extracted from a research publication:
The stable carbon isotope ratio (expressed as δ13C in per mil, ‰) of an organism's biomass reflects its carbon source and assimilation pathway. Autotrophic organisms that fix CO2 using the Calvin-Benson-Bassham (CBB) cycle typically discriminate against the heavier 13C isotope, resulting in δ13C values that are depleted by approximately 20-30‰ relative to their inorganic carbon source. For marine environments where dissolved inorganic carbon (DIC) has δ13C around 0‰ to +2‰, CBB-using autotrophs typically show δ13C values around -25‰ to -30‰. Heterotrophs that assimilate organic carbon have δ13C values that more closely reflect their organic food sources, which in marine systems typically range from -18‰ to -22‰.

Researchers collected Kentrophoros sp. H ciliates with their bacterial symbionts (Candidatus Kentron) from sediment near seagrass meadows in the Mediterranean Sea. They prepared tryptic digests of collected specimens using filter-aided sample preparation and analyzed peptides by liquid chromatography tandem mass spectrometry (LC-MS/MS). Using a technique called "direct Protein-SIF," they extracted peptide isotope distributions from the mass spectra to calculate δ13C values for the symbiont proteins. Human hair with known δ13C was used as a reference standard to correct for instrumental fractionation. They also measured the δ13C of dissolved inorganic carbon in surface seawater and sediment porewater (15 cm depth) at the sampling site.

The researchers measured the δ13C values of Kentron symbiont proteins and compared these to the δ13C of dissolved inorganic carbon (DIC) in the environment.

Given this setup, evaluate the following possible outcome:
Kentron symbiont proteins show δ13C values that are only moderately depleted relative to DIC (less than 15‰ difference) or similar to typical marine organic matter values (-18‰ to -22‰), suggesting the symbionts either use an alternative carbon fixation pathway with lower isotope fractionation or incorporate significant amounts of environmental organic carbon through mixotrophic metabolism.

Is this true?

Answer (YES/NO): NO